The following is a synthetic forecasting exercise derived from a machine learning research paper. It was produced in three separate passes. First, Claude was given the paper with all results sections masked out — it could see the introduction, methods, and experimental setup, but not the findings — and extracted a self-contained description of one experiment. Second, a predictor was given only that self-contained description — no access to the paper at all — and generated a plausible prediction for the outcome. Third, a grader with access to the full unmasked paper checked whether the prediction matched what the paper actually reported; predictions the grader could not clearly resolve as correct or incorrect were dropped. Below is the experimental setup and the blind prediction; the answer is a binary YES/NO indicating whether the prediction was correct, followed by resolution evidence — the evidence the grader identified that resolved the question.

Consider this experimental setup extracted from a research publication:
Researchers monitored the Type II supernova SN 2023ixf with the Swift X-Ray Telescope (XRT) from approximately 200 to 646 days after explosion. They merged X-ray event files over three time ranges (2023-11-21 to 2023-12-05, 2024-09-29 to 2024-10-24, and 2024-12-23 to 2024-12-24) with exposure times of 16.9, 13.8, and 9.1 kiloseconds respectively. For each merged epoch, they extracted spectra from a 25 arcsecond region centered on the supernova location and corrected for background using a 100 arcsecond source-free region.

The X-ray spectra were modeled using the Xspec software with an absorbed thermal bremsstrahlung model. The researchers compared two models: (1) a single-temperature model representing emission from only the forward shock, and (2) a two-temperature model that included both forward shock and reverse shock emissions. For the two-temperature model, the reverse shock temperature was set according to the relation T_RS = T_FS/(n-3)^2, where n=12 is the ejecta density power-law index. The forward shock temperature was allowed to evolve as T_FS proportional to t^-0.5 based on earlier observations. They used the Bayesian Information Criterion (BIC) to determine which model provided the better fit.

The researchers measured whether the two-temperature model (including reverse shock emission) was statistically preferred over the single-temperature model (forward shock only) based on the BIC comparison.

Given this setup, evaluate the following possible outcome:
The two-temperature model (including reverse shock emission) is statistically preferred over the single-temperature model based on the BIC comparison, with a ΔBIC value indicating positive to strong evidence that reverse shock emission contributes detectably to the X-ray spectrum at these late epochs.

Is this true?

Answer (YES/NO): NO